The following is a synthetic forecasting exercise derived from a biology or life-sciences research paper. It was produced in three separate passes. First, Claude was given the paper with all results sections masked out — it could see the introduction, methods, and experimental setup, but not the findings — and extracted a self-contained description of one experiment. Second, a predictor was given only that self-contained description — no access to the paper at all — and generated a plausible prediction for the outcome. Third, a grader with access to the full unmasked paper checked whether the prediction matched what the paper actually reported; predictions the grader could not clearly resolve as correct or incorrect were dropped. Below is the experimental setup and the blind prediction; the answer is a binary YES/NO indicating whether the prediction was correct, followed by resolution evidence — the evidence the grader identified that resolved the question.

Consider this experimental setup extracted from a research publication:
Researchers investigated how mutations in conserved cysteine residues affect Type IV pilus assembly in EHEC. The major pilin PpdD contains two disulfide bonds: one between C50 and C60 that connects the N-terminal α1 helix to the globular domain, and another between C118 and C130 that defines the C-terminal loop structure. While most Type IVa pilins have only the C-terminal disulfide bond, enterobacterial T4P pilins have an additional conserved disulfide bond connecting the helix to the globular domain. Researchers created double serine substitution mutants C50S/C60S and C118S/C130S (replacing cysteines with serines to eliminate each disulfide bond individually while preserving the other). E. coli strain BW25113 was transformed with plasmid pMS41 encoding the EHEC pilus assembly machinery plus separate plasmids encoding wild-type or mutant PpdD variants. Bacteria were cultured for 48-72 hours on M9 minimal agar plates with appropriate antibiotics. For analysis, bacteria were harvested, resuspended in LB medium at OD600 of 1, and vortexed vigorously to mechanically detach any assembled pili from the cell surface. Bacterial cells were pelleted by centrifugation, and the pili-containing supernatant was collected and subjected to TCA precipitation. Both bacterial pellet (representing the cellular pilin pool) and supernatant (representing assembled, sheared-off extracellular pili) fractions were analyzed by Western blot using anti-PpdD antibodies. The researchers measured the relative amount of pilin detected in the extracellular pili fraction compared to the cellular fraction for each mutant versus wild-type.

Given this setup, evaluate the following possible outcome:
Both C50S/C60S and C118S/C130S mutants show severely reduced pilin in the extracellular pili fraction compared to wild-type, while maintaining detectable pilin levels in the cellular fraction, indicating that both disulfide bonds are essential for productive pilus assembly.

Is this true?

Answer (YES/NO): NO